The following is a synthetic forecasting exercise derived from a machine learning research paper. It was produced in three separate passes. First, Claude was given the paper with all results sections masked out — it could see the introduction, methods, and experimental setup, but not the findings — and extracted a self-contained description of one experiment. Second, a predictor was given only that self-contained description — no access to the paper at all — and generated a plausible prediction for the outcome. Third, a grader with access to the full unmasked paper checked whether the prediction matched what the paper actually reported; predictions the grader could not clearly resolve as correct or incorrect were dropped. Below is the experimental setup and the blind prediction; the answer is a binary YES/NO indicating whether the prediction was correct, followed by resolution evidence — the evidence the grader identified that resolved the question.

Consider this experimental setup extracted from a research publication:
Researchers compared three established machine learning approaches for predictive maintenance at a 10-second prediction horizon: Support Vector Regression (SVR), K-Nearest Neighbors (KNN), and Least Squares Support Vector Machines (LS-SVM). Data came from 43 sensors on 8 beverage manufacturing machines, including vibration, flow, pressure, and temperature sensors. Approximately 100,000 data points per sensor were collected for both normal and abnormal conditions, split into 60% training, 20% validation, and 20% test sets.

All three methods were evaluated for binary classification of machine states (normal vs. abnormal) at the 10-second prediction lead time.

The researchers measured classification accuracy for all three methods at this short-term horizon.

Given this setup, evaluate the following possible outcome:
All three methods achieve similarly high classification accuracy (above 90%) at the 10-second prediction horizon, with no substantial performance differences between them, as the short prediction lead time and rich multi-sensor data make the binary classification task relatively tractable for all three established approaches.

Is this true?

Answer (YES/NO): NO